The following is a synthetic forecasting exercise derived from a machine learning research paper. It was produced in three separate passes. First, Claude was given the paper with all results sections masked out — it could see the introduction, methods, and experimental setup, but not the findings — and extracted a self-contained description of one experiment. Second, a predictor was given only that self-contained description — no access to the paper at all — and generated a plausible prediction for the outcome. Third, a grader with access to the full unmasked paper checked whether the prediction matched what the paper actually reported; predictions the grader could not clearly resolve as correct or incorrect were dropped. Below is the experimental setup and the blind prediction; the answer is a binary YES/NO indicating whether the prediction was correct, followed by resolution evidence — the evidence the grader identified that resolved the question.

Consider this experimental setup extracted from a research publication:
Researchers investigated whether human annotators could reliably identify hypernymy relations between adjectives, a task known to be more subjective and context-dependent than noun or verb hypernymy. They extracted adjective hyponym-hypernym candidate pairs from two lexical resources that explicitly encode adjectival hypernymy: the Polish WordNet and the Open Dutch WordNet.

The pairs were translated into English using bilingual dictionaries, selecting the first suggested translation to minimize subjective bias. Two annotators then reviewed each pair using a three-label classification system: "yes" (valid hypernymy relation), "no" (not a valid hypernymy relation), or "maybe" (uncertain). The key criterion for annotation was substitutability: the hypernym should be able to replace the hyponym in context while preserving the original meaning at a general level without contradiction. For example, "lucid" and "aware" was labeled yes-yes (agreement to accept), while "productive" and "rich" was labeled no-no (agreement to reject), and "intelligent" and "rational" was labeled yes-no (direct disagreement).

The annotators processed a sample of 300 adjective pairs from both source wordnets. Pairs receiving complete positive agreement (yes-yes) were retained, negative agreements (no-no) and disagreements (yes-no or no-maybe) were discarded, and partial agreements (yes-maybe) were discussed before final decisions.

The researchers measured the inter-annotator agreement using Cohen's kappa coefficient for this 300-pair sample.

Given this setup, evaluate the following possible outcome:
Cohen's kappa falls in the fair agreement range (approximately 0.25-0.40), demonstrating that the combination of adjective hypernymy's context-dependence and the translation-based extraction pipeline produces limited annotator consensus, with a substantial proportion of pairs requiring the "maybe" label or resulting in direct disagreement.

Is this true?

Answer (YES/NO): NO